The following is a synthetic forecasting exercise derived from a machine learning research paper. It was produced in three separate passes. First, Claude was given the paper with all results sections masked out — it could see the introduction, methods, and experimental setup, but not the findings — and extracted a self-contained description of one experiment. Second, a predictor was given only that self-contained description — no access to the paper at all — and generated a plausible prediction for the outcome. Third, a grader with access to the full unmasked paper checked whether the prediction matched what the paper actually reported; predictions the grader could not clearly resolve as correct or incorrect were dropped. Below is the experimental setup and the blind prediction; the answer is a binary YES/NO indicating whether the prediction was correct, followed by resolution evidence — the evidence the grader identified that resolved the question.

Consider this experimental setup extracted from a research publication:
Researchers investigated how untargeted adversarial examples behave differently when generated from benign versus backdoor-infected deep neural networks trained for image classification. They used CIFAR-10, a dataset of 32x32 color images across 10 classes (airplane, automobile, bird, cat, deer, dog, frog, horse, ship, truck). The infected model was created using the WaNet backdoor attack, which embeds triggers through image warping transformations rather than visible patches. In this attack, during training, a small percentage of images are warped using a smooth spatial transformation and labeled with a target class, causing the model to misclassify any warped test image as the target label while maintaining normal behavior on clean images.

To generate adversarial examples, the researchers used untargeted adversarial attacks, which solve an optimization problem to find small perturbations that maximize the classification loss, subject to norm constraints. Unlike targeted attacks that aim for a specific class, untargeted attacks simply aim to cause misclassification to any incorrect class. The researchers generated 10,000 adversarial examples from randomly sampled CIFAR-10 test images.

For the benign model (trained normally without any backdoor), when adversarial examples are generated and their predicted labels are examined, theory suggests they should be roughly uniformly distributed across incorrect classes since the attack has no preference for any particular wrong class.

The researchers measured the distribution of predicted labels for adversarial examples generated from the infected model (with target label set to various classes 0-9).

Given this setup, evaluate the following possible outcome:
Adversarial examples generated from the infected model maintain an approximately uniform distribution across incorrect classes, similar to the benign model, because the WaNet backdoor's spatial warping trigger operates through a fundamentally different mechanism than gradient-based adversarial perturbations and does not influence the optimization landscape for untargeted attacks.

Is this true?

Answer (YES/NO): NO